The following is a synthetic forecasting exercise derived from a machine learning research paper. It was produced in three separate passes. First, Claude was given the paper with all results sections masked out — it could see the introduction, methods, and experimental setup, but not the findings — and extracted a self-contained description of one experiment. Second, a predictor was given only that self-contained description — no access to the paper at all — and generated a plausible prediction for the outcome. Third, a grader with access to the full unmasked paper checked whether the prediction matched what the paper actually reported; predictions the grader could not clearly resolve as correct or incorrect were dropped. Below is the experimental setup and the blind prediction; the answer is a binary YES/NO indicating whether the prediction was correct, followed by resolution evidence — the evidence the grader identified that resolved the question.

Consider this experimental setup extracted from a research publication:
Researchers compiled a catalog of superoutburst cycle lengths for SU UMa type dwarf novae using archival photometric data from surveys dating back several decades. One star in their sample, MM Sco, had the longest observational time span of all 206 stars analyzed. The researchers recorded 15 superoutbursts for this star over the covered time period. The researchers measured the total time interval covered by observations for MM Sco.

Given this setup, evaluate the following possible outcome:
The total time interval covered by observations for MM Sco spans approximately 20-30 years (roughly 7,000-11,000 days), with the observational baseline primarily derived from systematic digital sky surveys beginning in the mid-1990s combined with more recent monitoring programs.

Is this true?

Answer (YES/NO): NO